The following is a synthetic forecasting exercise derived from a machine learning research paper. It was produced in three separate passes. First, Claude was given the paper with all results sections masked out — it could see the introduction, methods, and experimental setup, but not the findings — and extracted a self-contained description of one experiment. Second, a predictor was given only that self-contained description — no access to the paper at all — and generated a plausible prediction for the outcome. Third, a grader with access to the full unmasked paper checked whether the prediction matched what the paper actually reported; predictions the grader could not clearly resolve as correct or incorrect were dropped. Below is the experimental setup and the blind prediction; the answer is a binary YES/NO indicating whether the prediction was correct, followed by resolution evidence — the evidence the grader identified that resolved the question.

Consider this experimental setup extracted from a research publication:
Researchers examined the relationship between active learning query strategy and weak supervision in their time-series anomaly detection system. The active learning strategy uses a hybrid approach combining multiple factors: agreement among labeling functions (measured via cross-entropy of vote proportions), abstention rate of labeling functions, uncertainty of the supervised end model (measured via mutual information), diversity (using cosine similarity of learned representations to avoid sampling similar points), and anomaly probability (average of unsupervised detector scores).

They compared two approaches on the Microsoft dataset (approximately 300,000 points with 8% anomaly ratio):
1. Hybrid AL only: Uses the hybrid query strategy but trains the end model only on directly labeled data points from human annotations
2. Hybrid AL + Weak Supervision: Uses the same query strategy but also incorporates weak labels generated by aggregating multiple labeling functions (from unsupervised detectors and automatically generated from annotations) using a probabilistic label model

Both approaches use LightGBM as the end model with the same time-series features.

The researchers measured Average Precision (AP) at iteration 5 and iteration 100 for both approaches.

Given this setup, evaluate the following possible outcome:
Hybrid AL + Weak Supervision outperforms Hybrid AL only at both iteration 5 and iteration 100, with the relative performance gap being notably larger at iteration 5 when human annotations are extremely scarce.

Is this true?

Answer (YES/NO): NO